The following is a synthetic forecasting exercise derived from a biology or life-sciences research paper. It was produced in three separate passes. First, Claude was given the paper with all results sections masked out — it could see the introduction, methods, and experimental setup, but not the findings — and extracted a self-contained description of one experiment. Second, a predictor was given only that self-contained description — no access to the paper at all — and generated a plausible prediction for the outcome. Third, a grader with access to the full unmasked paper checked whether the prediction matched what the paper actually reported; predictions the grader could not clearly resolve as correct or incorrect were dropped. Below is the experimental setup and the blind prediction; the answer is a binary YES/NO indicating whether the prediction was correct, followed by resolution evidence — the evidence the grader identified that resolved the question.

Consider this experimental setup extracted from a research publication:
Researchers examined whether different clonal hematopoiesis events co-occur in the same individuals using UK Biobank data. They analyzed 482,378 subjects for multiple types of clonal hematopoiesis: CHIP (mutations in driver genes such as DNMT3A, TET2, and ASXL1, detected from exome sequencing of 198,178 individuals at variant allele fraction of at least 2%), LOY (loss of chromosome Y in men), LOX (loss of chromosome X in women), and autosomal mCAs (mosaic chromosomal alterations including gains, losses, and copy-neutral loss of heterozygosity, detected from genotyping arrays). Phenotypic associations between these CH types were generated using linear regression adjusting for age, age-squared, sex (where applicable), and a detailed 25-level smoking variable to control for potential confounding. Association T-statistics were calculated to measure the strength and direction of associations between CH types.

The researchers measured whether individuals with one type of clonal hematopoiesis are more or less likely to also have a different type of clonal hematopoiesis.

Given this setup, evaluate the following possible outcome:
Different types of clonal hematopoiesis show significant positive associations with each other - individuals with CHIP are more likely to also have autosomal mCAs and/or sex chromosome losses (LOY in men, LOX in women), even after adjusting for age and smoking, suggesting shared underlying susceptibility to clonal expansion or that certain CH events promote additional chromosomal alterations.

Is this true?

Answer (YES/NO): NO